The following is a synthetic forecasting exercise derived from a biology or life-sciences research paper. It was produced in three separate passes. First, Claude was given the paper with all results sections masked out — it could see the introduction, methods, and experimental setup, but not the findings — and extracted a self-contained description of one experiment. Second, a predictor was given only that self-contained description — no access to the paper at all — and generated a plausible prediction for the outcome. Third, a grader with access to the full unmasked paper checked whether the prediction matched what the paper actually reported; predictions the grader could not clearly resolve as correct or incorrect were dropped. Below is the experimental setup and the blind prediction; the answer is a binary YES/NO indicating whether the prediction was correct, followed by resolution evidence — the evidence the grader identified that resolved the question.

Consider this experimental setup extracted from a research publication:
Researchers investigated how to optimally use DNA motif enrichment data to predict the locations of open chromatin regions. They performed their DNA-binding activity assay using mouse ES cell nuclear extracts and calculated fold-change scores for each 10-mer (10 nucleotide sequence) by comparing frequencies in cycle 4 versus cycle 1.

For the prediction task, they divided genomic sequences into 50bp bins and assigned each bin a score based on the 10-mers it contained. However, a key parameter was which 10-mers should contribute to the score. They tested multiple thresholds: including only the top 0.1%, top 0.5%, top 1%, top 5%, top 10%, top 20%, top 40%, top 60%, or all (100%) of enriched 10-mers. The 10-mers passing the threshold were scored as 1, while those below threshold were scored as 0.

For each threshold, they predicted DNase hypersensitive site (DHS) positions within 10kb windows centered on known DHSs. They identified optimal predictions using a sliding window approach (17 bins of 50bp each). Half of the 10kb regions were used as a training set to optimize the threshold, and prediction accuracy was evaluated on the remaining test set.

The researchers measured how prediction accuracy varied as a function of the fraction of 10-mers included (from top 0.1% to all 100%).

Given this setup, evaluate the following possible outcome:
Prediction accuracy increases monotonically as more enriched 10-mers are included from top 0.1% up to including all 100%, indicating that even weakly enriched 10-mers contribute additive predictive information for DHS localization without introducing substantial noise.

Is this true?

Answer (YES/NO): NO